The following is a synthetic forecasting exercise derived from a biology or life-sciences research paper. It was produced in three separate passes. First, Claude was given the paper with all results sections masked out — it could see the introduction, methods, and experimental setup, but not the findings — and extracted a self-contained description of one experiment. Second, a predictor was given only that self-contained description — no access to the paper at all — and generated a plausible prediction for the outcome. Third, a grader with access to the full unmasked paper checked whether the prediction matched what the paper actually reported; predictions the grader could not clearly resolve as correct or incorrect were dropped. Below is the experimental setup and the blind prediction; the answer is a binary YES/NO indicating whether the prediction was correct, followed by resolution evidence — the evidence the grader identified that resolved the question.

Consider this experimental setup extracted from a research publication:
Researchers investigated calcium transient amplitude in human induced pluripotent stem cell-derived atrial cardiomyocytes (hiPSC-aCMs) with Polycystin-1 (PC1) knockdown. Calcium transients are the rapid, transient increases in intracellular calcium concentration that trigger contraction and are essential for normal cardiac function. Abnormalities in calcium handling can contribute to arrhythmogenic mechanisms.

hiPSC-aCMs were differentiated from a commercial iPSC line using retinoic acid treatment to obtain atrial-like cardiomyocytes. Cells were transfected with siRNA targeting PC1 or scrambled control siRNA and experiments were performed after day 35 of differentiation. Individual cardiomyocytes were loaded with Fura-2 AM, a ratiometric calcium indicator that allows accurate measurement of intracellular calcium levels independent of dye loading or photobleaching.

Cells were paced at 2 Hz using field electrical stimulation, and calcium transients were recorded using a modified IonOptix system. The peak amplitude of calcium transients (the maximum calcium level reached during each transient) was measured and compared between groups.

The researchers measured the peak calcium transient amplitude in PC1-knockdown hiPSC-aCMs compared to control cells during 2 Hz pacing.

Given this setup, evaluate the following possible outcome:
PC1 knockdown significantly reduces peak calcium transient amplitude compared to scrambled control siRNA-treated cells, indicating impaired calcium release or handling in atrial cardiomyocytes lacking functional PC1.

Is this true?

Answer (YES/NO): YES